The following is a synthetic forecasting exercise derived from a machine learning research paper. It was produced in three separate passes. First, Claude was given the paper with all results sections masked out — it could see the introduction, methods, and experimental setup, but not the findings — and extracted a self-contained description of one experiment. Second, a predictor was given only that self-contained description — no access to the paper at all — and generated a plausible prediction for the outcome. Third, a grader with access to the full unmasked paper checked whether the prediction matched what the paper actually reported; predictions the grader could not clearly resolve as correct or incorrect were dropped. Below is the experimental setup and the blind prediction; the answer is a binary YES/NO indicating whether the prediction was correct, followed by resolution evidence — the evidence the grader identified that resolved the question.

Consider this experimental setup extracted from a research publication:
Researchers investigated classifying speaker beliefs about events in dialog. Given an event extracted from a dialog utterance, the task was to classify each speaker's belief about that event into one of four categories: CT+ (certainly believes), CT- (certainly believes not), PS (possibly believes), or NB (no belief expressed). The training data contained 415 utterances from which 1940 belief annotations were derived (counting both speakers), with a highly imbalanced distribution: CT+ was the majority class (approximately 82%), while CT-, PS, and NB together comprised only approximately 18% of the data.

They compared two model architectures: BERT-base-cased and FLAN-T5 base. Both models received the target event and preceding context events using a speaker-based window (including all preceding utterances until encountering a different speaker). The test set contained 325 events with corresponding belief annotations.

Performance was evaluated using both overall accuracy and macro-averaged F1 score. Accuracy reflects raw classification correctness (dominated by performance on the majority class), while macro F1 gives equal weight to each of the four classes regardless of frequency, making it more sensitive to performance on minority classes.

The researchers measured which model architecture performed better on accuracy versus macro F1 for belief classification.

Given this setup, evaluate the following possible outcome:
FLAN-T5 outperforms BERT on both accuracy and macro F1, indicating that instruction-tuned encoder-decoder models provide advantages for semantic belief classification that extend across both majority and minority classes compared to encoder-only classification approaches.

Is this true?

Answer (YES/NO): NO